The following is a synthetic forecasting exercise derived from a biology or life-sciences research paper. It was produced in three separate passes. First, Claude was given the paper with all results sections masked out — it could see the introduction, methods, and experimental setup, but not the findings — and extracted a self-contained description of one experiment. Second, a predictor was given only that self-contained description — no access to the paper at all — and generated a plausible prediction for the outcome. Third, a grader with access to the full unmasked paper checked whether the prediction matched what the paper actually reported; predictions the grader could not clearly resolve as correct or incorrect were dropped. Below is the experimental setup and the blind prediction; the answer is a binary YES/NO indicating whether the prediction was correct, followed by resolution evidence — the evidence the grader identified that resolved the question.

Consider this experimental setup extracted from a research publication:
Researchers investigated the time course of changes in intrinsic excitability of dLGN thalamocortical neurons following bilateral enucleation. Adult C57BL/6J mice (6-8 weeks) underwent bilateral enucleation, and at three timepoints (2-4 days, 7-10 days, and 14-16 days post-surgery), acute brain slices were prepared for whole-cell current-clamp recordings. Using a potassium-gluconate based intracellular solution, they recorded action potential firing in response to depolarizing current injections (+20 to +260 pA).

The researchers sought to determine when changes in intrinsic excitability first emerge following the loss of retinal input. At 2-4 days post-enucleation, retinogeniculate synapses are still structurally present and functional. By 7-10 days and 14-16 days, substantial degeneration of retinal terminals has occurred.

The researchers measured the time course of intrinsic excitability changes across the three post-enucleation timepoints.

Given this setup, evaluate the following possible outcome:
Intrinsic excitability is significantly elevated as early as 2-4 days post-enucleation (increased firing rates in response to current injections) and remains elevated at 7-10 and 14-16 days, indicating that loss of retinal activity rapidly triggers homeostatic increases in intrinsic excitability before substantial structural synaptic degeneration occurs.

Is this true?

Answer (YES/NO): NO